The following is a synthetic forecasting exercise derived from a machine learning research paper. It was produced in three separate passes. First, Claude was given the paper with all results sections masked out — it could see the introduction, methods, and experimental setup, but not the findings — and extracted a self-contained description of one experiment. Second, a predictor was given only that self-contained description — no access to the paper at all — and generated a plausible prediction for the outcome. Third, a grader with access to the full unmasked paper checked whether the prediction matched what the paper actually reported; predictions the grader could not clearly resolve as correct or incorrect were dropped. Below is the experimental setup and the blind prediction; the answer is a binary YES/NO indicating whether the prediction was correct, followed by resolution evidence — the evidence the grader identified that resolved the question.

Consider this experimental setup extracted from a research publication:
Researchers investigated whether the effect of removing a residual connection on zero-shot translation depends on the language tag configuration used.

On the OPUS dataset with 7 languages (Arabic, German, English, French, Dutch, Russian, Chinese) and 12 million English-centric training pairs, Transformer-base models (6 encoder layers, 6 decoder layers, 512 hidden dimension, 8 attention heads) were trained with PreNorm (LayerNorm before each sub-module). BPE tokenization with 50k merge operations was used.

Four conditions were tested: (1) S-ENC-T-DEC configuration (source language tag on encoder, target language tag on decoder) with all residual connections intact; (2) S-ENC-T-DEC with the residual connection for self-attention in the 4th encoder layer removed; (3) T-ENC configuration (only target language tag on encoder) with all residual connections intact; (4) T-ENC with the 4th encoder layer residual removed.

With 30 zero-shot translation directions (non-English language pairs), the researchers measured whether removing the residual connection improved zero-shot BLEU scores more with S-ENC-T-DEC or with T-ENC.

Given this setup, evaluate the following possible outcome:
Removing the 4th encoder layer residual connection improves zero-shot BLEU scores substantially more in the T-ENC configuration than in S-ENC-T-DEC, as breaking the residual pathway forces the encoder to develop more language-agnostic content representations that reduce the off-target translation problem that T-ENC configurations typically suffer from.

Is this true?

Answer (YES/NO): NO